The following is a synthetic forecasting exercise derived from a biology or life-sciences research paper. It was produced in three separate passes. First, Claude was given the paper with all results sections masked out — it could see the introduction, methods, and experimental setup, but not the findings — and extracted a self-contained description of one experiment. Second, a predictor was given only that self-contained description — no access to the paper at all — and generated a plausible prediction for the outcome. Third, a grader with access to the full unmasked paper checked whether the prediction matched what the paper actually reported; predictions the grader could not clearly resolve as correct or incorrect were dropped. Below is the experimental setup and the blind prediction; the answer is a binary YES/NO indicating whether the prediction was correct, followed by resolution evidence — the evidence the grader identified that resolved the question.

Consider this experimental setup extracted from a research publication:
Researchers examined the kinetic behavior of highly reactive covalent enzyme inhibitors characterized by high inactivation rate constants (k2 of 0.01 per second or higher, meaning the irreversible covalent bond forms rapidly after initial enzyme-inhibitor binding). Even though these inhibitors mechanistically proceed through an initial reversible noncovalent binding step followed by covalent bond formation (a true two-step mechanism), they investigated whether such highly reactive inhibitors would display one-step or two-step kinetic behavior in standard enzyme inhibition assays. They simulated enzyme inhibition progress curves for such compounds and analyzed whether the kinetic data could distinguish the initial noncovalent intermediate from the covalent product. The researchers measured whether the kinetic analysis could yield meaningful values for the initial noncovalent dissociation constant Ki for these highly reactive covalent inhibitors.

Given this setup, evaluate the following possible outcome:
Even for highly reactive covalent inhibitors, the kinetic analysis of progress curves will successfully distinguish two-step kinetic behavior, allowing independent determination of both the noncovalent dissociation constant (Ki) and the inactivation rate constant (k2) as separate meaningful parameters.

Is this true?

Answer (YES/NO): NO